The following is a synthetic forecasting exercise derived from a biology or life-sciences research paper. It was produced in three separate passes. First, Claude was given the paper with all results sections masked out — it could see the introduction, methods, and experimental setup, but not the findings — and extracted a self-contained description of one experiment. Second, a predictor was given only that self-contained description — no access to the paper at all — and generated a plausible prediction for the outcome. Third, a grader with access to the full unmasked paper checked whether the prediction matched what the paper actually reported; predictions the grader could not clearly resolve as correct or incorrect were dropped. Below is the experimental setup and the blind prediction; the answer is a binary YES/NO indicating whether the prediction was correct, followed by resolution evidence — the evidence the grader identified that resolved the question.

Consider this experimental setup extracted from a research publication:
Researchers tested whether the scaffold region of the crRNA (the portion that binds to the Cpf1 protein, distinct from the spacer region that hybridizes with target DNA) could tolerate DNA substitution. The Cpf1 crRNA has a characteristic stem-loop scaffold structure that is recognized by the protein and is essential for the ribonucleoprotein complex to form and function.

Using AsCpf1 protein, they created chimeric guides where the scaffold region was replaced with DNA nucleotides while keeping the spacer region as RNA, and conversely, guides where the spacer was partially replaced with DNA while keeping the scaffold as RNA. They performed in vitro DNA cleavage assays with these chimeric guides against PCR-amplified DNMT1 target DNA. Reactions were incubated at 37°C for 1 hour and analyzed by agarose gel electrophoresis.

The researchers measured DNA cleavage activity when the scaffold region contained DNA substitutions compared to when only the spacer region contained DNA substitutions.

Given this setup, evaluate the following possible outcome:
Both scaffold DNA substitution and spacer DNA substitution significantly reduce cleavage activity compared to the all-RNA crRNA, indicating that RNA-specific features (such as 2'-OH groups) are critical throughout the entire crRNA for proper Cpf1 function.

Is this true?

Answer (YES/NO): NO